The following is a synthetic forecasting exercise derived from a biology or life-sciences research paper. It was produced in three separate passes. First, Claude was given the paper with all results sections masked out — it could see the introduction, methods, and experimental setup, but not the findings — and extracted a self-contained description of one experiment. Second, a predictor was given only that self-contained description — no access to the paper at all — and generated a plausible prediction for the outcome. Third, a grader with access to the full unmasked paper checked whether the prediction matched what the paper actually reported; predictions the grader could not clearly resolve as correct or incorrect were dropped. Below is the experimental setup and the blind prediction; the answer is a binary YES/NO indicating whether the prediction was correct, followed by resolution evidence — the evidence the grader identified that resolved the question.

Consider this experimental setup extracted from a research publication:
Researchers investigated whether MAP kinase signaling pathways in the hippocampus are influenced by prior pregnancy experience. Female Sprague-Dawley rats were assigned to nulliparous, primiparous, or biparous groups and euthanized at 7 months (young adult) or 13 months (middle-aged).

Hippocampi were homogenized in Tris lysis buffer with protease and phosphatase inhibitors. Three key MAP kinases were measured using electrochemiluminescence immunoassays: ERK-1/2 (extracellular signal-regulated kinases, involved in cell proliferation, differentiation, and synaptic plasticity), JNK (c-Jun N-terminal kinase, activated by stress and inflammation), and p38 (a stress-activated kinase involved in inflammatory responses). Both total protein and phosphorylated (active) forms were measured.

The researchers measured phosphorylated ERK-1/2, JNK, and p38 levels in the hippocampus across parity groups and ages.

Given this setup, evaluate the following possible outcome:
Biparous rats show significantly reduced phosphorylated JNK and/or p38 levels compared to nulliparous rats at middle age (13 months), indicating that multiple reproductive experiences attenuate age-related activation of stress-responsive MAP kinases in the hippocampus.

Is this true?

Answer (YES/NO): NO